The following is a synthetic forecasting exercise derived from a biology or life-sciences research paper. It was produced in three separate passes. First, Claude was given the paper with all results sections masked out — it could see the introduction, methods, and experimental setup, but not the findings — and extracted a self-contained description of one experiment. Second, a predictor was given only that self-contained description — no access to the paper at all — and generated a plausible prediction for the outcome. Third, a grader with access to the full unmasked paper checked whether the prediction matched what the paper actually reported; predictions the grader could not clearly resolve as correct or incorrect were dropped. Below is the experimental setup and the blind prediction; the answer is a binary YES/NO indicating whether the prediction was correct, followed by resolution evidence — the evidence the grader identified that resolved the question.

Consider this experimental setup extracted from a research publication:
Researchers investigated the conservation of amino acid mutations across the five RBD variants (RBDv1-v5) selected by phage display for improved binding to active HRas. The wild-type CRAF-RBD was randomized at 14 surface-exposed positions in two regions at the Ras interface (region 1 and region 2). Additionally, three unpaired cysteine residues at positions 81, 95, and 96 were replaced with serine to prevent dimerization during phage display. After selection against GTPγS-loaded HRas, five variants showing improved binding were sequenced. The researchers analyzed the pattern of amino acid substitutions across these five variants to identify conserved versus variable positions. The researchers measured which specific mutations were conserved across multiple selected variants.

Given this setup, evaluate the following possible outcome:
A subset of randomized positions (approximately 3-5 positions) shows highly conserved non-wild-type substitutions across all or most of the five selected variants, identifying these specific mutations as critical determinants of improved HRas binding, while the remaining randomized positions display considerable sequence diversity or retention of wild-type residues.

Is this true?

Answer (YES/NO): YES